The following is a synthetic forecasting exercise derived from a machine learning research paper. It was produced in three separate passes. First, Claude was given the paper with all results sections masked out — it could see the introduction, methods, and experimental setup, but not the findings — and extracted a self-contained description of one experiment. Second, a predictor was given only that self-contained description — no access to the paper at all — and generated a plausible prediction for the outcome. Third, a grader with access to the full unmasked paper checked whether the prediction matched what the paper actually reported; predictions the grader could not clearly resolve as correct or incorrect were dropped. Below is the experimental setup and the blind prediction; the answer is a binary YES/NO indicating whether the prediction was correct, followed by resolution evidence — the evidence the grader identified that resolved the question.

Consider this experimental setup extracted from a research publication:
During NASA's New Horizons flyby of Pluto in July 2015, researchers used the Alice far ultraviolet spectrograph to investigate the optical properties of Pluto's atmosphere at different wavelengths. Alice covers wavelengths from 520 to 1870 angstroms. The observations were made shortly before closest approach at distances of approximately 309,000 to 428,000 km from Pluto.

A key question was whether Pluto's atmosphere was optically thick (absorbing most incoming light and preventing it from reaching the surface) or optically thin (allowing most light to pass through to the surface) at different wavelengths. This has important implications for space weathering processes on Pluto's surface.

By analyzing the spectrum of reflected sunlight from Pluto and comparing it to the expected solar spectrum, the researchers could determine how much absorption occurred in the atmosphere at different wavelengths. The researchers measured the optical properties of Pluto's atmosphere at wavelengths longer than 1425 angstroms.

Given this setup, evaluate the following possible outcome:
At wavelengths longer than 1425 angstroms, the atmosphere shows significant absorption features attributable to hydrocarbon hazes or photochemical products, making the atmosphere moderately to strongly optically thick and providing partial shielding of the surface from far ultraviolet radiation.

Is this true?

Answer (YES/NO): NO